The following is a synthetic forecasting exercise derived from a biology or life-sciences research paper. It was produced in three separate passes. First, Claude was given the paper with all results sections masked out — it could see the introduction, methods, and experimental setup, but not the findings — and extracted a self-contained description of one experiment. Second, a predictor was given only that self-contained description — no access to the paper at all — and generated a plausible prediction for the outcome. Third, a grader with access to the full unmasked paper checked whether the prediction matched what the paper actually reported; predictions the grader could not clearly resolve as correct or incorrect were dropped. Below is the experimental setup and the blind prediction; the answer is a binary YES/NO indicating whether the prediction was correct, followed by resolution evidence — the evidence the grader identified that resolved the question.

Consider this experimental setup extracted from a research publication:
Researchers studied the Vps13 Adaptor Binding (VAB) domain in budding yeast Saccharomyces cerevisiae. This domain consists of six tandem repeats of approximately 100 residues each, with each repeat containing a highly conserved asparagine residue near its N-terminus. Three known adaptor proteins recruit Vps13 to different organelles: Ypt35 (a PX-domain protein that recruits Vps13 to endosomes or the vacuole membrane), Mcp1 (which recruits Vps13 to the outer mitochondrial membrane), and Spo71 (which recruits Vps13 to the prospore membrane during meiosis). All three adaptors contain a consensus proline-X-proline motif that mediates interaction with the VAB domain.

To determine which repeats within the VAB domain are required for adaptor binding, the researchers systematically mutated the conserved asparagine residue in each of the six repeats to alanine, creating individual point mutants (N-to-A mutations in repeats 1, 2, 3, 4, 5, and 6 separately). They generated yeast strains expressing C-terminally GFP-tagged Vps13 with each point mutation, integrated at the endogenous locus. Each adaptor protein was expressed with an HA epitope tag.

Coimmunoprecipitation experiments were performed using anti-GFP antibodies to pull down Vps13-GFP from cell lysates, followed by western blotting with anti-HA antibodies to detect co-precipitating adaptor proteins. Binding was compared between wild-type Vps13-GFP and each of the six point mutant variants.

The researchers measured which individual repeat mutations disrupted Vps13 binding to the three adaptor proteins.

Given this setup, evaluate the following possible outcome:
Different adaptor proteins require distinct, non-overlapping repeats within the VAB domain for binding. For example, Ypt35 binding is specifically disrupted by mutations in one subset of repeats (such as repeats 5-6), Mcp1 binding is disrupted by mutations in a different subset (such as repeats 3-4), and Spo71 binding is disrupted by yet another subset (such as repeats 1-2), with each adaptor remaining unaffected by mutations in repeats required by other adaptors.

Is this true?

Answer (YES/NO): NO